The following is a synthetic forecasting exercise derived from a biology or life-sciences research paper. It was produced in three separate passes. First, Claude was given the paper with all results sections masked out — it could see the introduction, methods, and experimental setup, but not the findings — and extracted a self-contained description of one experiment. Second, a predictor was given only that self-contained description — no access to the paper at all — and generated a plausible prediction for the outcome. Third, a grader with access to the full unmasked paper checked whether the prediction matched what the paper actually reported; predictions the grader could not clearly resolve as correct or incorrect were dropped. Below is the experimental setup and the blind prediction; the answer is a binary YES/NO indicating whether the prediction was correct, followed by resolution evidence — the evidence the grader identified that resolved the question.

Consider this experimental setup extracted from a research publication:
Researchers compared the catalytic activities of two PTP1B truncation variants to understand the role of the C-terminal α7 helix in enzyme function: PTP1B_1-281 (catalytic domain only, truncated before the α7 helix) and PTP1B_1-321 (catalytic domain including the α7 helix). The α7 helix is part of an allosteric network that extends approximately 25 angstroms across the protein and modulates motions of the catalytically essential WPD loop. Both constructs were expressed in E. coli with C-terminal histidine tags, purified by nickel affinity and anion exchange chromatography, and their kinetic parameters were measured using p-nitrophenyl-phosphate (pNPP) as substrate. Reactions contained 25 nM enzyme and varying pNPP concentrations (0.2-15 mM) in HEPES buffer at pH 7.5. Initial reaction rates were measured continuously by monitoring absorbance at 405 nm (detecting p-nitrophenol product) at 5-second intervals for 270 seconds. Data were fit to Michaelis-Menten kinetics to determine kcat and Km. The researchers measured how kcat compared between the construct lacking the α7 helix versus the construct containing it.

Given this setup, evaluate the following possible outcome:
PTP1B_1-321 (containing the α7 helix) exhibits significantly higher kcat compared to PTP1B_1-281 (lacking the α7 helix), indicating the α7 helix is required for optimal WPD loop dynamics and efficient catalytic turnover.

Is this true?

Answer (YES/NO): YES